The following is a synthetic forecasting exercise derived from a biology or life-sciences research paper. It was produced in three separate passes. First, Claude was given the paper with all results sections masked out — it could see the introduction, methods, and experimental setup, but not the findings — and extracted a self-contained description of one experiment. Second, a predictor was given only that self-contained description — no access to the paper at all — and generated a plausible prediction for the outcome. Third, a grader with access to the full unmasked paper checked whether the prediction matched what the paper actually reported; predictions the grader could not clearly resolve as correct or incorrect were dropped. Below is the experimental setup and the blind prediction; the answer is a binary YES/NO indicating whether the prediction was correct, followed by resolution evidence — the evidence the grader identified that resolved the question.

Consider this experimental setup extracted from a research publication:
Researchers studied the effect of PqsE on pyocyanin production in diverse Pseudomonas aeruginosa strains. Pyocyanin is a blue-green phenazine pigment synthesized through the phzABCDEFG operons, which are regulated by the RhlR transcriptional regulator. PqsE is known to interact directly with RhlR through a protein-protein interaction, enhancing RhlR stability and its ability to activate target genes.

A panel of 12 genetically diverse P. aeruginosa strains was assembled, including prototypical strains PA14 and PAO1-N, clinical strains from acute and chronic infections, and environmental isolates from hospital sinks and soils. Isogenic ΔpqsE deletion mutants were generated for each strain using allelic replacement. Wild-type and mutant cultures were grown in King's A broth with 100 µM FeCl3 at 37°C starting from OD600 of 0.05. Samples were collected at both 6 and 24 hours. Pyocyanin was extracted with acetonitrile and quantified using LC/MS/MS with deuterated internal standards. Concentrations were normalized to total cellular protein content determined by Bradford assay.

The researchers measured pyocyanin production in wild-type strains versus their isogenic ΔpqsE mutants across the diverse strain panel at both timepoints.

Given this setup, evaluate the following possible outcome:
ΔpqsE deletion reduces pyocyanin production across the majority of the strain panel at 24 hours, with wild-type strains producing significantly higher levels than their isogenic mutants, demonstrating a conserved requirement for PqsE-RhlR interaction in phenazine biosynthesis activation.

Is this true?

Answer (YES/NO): YES